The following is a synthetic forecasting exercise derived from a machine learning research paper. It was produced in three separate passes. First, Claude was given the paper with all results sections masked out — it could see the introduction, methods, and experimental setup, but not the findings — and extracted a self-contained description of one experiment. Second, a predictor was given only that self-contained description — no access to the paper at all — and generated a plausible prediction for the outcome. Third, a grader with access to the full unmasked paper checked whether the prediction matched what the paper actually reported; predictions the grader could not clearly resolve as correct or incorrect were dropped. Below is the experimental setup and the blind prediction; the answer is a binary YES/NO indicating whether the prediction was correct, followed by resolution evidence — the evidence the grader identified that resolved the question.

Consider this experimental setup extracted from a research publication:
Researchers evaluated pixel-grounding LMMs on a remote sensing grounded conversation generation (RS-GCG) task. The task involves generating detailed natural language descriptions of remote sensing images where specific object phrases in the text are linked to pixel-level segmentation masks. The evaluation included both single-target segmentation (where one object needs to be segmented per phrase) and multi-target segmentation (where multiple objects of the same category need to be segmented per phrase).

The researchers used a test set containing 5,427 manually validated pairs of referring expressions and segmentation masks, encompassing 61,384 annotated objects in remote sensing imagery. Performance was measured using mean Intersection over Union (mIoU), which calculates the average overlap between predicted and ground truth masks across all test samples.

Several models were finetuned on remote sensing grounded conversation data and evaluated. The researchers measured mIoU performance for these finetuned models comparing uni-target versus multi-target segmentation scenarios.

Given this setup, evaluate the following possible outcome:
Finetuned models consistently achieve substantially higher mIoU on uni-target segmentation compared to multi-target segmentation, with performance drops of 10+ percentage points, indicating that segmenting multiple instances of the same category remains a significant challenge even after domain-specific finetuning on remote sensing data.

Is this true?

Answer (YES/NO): NO